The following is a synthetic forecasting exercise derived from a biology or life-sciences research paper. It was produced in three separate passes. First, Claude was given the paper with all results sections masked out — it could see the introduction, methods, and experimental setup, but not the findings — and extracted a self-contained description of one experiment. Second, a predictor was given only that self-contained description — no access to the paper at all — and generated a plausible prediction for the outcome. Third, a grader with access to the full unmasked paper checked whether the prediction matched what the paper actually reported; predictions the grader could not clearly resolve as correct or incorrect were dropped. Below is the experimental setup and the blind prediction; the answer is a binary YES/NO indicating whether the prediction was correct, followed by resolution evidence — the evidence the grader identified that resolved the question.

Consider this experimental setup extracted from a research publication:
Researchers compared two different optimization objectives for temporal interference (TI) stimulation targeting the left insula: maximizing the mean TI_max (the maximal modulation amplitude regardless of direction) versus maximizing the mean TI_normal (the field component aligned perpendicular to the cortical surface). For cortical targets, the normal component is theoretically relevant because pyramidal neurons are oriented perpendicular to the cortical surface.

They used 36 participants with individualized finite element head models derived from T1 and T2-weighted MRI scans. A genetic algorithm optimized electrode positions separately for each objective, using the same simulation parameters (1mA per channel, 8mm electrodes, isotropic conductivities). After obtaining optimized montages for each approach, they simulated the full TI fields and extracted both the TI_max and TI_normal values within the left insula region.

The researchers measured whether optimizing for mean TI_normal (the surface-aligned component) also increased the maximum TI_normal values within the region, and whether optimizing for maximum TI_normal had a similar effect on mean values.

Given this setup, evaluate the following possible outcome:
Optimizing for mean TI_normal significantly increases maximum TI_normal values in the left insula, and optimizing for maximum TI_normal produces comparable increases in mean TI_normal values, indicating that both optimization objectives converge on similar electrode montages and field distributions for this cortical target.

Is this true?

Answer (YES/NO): NO